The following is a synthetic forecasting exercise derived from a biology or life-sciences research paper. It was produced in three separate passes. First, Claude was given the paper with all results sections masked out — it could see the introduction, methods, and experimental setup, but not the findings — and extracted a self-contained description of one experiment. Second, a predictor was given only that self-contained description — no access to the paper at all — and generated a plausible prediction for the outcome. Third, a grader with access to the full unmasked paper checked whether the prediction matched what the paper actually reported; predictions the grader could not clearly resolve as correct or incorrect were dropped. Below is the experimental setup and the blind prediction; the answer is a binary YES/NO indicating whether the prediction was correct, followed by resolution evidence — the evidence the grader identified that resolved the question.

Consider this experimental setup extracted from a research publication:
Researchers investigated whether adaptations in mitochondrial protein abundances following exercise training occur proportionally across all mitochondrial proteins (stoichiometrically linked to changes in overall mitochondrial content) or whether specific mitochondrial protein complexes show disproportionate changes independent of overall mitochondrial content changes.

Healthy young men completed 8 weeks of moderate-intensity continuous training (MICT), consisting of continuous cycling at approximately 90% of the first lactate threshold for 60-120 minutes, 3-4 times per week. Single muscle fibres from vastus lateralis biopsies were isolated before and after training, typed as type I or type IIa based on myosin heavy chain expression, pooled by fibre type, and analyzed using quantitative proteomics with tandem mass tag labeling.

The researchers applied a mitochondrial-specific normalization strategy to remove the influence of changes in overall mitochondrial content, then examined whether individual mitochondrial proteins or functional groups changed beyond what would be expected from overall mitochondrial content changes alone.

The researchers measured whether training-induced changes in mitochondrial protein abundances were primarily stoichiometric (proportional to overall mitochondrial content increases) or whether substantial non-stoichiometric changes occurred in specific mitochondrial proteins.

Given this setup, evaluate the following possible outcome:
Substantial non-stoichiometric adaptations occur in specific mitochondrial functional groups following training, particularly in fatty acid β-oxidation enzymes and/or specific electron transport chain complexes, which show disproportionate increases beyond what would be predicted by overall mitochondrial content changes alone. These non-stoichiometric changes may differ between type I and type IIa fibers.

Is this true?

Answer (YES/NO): NO